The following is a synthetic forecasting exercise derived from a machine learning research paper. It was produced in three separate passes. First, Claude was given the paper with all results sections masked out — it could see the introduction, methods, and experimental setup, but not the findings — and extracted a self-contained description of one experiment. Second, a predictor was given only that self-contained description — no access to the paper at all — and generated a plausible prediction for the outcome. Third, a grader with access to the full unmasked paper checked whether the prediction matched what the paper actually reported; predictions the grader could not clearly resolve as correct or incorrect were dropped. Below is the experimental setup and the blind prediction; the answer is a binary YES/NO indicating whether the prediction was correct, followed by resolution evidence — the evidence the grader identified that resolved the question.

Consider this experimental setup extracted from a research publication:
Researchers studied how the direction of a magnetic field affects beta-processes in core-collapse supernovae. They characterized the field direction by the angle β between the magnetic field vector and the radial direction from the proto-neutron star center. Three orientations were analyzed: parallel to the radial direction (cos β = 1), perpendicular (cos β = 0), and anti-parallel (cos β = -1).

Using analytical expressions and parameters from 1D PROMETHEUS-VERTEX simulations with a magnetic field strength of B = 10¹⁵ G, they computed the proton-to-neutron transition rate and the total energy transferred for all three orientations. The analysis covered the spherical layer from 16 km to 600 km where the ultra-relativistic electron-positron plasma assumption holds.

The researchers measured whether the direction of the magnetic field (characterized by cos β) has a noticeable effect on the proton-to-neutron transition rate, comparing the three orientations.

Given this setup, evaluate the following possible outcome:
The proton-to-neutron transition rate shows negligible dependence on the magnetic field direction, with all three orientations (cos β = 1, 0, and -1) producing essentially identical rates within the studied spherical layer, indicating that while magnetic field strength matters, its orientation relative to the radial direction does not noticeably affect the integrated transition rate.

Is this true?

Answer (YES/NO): NO